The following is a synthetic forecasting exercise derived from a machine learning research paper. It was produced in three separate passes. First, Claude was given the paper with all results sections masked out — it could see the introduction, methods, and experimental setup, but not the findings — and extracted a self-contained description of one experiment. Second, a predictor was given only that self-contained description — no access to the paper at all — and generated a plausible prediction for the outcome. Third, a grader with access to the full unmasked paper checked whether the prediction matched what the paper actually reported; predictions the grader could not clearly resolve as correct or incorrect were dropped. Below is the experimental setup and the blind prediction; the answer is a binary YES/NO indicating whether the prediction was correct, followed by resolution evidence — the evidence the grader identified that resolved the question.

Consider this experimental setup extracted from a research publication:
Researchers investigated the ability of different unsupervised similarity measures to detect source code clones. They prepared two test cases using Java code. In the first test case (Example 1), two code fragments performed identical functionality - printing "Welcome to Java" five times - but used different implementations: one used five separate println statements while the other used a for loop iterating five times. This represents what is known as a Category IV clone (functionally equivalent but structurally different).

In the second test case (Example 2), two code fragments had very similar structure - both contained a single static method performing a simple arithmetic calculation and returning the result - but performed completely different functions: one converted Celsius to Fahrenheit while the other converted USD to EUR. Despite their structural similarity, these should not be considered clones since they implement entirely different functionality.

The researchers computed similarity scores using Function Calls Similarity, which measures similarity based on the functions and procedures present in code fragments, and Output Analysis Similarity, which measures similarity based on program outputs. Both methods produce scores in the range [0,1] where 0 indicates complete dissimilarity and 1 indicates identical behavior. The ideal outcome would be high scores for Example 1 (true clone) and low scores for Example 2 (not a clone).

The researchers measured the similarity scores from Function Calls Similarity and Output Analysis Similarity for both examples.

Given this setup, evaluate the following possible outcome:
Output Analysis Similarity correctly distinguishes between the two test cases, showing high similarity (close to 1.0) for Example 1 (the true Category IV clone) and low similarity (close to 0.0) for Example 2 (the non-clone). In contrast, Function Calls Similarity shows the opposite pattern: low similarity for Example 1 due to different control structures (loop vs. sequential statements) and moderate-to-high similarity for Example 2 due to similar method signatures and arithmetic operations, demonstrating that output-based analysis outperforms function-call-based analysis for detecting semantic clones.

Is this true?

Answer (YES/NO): NO